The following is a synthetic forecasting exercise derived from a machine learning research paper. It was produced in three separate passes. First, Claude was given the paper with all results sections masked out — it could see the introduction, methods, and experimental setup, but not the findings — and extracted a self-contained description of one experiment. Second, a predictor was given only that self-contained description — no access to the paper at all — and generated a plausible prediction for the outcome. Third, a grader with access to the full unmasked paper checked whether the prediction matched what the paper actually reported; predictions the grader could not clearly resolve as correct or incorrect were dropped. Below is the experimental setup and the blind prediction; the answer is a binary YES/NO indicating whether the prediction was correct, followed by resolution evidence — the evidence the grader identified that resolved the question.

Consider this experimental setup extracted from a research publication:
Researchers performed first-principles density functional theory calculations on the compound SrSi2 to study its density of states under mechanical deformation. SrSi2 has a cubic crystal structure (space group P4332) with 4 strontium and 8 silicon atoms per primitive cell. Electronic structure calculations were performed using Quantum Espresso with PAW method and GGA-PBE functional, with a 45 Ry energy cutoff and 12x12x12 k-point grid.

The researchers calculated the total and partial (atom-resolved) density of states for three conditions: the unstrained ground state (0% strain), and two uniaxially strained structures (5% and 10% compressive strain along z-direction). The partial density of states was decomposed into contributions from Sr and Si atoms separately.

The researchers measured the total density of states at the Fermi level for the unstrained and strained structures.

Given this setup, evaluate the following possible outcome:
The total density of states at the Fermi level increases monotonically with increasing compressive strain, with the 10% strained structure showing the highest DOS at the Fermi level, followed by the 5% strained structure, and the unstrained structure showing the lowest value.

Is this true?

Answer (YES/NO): NO